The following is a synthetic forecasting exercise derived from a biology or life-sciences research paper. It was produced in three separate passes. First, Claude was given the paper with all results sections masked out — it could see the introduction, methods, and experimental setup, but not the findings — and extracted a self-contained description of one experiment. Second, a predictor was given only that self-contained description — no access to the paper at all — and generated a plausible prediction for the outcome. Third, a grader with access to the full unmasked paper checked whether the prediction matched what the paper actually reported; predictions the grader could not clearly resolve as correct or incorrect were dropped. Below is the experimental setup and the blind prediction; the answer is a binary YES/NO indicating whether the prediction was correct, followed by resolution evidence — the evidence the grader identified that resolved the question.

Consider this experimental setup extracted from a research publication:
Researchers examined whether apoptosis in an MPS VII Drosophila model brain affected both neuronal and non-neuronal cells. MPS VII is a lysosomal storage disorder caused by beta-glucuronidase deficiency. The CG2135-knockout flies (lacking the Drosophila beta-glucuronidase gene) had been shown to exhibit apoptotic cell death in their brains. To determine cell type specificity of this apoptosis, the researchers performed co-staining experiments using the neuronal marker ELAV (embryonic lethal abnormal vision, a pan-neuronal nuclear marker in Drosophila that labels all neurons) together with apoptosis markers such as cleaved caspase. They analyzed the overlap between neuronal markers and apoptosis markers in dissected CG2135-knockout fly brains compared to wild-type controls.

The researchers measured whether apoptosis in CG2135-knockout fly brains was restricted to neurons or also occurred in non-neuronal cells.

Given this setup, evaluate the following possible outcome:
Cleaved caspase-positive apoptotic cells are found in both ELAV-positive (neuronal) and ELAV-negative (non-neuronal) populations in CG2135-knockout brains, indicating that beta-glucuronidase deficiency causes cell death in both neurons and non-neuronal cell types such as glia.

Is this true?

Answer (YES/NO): YES